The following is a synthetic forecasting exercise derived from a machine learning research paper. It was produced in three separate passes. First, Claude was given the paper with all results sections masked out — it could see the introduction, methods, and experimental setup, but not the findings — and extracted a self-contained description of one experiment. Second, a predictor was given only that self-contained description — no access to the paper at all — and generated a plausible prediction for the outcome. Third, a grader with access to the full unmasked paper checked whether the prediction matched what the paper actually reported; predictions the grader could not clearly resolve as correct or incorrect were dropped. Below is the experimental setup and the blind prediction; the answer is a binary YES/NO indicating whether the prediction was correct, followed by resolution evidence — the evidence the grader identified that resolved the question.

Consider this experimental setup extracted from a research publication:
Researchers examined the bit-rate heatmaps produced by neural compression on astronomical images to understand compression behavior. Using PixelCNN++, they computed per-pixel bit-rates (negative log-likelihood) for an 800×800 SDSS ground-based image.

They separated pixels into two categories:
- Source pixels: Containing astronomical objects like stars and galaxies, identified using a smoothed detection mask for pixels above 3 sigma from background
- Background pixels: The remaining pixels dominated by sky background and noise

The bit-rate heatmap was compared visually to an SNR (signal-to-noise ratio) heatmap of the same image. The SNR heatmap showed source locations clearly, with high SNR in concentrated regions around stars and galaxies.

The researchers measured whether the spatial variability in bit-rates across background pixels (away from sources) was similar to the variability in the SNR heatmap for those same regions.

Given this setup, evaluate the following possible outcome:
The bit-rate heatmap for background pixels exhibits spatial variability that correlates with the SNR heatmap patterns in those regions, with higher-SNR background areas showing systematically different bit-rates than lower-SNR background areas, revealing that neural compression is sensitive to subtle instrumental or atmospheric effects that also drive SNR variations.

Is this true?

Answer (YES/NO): NO